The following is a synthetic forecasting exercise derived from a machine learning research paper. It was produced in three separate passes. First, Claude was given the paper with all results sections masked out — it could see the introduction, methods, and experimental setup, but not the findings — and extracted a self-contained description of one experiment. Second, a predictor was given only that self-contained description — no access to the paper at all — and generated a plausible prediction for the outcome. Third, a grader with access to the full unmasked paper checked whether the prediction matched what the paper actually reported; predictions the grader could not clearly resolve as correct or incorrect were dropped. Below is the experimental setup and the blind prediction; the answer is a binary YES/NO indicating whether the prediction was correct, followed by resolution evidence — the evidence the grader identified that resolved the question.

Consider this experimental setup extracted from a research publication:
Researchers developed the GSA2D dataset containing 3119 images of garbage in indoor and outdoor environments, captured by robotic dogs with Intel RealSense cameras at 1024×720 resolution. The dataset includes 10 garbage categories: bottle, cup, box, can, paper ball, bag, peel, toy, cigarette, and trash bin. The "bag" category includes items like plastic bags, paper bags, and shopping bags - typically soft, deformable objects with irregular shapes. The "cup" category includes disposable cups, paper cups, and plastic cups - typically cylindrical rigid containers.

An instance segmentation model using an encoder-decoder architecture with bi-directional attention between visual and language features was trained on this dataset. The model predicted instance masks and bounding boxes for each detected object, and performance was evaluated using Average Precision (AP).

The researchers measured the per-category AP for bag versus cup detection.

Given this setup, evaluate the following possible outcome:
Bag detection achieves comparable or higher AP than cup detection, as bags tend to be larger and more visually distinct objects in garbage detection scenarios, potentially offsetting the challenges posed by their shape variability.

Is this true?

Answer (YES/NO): NO